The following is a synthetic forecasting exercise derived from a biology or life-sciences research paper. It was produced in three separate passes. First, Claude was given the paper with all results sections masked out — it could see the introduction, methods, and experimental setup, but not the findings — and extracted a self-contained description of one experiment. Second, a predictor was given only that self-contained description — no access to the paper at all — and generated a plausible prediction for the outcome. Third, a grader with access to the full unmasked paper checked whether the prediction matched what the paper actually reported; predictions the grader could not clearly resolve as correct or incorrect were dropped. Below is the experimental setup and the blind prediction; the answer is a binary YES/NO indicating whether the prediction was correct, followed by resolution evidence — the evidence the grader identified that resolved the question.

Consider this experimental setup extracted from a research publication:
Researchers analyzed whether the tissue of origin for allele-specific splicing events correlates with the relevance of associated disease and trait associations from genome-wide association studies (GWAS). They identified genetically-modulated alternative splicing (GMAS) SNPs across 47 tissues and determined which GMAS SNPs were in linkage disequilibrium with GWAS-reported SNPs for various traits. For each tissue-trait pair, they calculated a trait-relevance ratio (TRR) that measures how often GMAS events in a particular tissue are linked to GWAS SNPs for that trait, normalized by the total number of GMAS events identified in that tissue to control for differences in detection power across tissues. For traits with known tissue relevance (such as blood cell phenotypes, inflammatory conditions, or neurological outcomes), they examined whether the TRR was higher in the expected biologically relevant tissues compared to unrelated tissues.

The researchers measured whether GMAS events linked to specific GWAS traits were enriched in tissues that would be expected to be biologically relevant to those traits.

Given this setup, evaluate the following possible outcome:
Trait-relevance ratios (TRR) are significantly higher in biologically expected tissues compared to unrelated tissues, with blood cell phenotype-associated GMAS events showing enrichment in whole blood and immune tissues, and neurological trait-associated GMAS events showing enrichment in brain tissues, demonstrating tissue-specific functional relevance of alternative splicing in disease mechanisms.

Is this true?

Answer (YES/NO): YES